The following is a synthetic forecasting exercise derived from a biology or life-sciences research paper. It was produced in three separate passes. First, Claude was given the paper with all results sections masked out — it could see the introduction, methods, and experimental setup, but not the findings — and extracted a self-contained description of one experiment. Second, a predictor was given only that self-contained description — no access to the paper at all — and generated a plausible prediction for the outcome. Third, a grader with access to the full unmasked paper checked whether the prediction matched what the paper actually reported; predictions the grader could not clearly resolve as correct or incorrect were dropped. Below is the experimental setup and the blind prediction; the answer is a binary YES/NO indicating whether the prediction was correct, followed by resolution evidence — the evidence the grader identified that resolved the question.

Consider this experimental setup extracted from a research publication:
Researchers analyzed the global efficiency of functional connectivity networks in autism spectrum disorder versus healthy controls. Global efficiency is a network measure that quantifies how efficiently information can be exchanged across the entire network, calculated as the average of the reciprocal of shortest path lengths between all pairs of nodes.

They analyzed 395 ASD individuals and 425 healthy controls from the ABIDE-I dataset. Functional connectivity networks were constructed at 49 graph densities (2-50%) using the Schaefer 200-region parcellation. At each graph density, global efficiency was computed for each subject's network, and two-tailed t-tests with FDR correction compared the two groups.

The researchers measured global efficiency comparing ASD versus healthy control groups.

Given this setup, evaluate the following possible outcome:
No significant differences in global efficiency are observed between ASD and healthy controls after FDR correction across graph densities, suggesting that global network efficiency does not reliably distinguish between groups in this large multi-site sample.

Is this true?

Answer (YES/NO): NO